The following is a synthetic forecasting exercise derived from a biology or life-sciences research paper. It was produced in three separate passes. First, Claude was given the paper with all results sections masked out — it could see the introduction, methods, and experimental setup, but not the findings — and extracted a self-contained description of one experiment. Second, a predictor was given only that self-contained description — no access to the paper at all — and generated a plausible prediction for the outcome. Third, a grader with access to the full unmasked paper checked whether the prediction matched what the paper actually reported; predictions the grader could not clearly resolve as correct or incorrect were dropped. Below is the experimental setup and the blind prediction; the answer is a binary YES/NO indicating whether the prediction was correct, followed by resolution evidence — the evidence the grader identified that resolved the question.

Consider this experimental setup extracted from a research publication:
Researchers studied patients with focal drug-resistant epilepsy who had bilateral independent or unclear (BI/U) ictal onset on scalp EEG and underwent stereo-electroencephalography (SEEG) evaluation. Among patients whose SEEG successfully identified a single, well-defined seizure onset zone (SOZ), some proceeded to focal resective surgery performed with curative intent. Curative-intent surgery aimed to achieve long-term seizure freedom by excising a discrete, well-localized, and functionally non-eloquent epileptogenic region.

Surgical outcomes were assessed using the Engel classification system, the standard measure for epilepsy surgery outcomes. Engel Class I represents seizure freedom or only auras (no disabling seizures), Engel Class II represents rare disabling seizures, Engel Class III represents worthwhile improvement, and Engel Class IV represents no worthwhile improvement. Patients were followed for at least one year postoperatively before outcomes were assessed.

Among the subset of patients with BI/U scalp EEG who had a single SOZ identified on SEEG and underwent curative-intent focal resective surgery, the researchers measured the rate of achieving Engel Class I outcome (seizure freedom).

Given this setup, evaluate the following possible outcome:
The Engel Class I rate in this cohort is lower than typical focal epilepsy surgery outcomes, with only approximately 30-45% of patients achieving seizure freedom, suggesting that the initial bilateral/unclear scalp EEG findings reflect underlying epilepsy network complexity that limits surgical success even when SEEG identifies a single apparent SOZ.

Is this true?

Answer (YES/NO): NO